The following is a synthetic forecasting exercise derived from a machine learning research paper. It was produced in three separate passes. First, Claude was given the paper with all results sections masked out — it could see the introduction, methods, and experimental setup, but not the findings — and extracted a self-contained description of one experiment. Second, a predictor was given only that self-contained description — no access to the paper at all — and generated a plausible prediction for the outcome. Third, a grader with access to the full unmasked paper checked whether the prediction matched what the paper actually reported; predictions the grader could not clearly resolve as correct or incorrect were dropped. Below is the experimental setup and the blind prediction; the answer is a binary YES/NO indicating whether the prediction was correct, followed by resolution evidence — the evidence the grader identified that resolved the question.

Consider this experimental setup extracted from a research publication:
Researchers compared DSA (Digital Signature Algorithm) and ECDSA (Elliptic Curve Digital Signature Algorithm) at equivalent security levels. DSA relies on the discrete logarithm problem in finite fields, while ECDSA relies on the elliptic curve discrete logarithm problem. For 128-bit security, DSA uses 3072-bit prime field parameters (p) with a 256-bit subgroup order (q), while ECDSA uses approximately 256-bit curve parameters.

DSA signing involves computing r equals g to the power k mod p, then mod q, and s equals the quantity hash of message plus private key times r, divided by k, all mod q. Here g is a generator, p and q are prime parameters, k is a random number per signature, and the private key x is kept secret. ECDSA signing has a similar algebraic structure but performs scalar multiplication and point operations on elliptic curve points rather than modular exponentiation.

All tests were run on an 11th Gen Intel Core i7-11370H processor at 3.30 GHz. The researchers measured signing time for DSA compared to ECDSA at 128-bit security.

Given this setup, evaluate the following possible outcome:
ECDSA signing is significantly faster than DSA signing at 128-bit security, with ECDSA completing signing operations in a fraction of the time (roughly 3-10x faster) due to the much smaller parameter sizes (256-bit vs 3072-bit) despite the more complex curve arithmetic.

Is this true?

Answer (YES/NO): NO